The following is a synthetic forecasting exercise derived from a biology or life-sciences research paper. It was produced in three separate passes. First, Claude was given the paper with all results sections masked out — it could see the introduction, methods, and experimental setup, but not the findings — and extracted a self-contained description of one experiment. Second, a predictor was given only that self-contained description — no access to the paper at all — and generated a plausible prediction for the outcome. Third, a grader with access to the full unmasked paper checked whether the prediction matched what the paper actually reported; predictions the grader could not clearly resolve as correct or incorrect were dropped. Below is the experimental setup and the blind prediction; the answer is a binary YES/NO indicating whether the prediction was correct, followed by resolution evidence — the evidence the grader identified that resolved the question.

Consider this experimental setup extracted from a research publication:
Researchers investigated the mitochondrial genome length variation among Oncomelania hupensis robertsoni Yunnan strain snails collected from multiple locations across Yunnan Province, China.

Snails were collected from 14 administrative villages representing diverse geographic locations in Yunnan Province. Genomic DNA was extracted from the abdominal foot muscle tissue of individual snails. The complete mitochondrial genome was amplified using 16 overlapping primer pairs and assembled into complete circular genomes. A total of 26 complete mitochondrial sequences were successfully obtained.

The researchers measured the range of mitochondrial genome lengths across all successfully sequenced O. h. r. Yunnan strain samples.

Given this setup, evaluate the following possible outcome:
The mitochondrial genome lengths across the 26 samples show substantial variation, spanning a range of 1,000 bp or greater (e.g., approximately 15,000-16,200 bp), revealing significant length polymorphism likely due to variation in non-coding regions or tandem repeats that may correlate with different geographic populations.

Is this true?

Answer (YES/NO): NO